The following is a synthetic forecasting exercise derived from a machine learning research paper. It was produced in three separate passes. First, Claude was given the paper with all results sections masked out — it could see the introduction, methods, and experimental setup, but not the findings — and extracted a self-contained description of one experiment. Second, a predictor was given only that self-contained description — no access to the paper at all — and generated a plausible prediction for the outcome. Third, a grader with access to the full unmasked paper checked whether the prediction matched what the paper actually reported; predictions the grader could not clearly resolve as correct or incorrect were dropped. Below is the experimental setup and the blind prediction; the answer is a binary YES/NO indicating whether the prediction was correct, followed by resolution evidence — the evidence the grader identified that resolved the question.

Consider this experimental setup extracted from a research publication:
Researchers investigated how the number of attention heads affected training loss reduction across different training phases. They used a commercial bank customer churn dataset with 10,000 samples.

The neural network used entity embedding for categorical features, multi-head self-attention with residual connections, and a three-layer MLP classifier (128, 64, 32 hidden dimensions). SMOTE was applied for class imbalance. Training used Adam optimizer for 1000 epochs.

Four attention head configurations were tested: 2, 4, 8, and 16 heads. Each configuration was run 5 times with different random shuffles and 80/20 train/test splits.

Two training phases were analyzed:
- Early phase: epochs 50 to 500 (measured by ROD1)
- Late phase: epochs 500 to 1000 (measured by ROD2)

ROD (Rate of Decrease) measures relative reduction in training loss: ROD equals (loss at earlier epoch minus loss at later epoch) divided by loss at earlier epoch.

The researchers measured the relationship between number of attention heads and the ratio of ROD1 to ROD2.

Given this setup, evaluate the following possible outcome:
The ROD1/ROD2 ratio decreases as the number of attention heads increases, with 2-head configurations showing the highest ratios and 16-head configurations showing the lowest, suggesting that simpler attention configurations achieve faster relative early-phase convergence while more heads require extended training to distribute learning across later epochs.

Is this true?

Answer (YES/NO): NO